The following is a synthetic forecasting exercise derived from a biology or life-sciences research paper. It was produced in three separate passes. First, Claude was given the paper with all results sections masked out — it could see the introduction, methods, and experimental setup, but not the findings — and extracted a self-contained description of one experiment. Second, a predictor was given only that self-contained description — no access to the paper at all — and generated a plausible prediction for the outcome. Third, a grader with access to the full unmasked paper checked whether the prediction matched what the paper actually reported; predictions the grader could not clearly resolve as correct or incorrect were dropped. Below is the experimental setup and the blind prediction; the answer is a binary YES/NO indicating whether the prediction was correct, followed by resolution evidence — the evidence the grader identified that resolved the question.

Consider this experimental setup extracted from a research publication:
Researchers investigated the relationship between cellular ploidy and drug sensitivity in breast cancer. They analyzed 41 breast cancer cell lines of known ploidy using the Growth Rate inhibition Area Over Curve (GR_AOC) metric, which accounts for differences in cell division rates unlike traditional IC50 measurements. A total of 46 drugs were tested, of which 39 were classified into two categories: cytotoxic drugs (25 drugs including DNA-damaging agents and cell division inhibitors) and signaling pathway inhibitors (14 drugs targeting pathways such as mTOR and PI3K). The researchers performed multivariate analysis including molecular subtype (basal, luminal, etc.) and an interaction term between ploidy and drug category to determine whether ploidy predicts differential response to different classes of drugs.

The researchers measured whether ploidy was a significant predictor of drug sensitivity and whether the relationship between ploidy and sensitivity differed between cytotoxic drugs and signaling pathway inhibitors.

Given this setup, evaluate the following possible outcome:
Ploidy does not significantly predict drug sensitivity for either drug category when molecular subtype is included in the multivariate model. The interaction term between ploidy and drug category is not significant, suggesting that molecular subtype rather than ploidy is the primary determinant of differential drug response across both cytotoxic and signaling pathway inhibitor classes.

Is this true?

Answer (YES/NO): NO